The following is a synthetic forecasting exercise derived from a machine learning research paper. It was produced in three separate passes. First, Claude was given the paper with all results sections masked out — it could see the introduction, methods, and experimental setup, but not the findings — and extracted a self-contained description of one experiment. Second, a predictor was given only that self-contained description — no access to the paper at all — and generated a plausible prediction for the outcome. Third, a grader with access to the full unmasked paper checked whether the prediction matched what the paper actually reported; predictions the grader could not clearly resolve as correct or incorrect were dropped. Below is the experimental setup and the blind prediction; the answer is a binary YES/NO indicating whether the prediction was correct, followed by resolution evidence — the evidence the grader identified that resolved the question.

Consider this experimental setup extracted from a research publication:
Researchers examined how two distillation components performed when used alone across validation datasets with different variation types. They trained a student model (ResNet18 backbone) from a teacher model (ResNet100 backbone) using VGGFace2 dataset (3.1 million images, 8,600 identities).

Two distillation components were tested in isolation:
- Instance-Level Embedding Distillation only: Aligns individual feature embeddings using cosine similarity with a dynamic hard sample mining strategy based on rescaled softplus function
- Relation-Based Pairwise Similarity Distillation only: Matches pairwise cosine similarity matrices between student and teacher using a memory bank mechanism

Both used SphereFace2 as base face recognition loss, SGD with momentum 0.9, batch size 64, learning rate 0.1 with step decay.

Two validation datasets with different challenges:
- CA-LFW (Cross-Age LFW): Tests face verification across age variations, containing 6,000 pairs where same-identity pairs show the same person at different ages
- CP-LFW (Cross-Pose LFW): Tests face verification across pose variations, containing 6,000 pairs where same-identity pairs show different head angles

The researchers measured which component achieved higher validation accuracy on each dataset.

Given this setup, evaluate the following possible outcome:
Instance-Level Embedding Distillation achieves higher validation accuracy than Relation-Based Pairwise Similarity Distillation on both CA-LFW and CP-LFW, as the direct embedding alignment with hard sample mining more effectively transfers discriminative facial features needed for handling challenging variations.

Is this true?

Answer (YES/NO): YES